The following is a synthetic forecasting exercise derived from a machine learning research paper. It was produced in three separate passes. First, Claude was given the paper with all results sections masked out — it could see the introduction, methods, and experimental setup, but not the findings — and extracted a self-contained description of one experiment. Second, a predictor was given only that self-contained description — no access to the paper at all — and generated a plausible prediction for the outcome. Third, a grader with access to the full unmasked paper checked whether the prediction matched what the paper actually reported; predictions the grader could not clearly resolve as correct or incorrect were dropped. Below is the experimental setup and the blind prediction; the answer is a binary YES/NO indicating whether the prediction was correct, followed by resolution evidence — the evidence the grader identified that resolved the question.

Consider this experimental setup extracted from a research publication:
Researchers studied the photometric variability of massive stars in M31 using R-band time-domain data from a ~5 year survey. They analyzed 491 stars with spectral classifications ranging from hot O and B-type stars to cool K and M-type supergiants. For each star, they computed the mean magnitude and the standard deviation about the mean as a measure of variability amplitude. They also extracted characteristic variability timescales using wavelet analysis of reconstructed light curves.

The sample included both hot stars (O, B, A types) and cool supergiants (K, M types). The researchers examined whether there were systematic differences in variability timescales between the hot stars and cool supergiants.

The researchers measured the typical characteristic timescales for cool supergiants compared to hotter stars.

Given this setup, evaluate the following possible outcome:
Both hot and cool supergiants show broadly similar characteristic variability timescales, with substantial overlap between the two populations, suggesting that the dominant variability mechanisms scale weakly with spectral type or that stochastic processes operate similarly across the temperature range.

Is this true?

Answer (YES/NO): NO